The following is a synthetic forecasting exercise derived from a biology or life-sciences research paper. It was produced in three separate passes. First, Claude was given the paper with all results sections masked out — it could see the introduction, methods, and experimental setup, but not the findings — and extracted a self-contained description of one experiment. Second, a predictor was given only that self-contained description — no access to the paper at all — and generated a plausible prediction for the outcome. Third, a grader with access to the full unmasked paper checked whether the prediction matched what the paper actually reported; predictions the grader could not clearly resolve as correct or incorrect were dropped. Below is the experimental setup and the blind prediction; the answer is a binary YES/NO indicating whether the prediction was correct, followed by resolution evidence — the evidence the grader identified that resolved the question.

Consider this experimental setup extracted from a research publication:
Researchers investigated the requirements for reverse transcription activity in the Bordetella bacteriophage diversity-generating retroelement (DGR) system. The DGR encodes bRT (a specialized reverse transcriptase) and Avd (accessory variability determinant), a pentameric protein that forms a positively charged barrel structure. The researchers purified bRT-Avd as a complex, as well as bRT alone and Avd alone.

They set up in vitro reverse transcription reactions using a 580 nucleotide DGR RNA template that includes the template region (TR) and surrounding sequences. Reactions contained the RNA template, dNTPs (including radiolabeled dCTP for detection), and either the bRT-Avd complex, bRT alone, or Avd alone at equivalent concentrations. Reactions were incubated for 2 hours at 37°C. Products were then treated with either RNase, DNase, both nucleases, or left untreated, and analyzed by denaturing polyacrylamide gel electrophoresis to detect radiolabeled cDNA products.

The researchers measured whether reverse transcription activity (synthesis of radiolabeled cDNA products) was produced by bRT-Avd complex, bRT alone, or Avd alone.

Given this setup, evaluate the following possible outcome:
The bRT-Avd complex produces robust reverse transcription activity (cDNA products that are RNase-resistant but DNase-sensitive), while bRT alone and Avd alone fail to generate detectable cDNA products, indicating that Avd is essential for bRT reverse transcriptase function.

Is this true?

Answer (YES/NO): YES